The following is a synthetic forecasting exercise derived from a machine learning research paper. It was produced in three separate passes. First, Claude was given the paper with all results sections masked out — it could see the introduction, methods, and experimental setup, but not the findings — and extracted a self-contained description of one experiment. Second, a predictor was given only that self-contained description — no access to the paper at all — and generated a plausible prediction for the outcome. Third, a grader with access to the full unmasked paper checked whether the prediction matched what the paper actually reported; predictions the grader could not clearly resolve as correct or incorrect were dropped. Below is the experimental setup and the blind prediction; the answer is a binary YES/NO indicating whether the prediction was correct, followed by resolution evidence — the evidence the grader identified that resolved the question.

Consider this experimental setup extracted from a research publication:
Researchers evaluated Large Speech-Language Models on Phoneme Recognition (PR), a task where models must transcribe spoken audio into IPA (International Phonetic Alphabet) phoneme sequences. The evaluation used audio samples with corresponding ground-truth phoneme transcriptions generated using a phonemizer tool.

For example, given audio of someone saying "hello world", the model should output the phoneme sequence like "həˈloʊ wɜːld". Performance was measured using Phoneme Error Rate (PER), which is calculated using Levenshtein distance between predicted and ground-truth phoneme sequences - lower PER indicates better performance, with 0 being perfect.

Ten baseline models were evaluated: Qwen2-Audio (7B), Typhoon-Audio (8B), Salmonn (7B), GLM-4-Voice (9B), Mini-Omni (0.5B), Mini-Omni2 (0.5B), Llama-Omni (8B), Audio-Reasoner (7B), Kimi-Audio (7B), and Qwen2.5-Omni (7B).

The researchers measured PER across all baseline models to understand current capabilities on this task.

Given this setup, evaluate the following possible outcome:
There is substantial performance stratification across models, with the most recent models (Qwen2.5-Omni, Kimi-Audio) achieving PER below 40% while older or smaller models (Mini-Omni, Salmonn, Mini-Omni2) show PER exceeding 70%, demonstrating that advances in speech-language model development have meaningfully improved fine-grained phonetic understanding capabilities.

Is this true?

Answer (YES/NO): NO